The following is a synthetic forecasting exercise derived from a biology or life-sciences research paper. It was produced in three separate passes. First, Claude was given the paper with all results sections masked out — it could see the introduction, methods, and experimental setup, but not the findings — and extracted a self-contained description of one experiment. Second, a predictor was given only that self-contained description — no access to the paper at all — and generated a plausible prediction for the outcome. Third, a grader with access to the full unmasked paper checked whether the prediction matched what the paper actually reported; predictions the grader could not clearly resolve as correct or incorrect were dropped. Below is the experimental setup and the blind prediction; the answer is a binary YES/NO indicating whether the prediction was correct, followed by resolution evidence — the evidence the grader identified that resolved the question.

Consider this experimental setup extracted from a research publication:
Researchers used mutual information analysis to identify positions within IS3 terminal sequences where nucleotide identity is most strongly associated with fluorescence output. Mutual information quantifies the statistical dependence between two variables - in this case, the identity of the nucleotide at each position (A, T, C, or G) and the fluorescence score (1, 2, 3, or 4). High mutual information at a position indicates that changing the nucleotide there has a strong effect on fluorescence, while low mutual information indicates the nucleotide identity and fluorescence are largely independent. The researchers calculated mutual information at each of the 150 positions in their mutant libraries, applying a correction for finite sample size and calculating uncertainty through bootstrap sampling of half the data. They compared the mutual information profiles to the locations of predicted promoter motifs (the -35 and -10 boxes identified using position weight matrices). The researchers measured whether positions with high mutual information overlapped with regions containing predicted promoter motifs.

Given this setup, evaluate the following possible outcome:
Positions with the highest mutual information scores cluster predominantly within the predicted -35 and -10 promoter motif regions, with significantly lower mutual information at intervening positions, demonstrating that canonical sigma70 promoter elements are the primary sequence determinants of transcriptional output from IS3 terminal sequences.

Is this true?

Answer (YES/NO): NO